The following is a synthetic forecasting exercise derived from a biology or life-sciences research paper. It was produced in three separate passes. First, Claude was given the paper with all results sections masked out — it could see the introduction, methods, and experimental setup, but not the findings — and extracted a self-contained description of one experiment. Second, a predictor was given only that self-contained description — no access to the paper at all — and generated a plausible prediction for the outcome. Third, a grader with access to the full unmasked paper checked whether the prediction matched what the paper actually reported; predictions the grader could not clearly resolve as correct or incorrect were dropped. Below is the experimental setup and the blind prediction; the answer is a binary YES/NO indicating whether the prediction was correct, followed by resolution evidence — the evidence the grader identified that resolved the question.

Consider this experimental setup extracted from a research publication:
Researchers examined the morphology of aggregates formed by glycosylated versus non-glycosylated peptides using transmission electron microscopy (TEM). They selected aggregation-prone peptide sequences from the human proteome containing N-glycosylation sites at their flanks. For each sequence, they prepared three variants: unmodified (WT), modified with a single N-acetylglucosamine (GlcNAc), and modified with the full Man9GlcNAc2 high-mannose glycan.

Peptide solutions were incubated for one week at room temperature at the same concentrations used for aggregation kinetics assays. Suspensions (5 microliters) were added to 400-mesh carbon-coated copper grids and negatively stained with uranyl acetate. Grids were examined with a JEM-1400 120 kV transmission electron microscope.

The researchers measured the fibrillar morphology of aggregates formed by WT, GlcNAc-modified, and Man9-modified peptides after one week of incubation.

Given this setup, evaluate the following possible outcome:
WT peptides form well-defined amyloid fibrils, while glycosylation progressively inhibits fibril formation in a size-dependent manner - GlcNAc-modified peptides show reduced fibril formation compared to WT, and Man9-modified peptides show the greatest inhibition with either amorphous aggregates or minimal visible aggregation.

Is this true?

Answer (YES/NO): NO